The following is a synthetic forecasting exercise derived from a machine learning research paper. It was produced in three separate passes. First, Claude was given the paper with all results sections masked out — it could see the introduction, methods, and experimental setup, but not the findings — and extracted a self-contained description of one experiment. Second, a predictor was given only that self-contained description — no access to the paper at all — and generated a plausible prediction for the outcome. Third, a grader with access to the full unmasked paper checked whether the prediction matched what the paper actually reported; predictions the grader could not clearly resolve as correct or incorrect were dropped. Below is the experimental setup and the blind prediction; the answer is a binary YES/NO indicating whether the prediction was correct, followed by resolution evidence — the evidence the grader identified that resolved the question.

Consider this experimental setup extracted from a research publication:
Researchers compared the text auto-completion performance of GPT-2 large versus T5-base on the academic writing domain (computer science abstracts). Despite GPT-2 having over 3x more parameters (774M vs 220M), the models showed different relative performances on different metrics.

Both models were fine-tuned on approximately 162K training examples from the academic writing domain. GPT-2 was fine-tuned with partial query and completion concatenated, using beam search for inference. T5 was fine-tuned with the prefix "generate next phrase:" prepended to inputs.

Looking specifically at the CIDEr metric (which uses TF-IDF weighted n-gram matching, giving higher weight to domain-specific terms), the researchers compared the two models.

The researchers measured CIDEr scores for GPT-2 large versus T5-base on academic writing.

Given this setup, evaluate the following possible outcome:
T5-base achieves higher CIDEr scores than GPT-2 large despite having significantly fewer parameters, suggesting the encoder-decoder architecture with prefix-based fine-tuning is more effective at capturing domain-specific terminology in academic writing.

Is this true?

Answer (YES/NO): YES